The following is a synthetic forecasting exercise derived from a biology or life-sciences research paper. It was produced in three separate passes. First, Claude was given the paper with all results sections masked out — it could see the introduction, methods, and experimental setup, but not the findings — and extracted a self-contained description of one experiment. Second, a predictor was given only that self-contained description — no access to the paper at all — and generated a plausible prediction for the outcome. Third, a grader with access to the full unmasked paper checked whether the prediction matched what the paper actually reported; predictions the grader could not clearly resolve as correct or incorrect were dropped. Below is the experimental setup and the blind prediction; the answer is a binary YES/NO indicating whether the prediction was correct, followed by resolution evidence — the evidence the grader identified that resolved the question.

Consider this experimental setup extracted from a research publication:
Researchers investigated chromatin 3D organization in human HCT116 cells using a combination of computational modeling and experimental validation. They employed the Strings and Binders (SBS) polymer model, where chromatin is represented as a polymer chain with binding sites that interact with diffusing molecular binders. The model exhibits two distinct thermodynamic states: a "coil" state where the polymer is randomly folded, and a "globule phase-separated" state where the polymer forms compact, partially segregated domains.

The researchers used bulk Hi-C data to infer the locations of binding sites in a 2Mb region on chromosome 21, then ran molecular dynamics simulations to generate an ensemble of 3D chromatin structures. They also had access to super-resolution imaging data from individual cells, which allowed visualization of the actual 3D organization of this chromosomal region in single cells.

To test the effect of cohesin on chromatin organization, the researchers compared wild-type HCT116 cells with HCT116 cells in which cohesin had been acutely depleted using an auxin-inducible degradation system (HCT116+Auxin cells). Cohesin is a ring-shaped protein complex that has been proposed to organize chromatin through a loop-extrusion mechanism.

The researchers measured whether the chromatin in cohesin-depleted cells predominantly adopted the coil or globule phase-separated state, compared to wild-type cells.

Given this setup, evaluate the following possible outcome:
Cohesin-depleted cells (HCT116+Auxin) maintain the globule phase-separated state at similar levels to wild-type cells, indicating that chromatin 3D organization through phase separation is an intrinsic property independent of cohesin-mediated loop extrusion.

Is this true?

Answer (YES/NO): NO